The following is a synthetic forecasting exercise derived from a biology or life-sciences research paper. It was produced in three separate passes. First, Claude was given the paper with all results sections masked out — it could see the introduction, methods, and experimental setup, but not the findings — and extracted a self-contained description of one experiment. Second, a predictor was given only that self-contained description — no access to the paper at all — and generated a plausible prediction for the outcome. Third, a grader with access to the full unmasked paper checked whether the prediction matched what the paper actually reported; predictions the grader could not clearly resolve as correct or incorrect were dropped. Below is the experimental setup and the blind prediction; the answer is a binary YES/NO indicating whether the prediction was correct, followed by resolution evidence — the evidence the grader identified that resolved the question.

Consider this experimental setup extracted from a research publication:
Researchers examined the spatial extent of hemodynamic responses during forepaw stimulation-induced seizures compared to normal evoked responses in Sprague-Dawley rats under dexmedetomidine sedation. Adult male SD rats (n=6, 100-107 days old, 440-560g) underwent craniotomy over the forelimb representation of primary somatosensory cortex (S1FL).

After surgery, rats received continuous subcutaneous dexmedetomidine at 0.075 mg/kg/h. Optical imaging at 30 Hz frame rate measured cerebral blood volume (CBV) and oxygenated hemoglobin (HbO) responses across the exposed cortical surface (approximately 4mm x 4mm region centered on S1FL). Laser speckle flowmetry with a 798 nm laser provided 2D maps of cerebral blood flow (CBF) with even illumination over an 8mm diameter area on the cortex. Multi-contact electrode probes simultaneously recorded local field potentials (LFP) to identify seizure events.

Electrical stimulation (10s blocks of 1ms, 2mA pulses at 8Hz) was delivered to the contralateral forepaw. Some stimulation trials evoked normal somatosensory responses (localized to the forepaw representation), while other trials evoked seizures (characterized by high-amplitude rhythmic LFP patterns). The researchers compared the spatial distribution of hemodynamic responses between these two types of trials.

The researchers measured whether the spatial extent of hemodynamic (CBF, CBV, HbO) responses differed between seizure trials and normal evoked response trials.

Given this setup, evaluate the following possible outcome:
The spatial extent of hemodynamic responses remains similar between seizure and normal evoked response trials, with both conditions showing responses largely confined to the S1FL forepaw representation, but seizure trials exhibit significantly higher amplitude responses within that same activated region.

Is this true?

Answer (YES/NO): NO